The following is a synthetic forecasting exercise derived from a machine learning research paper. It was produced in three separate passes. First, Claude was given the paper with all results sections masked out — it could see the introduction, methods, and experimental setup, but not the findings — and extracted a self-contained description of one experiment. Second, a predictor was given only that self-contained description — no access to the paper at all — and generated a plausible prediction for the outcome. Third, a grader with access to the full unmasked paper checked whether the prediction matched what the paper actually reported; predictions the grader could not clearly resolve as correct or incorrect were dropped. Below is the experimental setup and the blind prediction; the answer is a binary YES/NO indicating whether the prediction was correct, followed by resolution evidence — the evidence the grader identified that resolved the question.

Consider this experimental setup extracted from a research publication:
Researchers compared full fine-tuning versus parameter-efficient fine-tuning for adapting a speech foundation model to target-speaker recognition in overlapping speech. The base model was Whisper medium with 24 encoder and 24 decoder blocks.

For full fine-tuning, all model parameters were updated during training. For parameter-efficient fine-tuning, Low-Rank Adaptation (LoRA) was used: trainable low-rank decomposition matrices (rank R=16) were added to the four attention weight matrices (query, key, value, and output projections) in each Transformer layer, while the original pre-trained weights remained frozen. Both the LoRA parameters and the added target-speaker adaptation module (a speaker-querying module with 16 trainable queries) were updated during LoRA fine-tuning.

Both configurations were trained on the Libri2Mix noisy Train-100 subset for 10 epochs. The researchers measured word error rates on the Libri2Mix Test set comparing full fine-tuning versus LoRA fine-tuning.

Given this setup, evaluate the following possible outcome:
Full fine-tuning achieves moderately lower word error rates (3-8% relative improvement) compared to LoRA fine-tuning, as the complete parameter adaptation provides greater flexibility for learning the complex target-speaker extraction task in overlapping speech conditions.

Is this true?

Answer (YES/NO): NO